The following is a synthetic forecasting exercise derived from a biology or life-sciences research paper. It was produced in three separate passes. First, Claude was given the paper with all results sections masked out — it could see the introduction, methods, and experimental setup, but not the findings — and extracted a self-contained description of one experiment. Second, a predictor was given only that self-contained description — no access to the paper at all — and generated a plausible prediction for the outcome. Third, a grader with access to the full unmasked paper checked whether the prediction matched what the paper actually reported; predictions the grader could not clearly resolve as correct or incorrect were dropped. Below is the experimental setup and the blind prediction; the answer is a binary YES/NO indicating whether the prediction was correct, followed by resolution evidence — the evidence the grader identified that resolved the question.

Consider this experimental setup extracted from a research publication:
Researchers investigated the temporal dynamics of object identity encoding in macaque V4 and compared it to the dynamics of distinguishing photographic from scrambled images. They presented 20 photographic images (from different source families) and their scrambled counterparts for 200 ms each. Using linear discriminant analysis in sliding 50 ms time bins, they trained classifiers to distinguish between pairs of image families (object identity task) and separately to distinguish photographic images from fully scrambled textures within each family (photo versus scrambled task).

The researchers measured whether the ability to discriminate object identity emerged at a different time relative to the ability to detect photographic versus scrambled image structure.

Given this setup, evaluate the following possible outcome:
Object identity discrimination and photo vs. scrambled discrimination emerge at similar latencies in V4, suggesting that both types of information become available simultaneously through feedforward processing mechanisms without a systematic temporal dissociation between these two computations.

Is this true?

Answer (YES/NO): NO